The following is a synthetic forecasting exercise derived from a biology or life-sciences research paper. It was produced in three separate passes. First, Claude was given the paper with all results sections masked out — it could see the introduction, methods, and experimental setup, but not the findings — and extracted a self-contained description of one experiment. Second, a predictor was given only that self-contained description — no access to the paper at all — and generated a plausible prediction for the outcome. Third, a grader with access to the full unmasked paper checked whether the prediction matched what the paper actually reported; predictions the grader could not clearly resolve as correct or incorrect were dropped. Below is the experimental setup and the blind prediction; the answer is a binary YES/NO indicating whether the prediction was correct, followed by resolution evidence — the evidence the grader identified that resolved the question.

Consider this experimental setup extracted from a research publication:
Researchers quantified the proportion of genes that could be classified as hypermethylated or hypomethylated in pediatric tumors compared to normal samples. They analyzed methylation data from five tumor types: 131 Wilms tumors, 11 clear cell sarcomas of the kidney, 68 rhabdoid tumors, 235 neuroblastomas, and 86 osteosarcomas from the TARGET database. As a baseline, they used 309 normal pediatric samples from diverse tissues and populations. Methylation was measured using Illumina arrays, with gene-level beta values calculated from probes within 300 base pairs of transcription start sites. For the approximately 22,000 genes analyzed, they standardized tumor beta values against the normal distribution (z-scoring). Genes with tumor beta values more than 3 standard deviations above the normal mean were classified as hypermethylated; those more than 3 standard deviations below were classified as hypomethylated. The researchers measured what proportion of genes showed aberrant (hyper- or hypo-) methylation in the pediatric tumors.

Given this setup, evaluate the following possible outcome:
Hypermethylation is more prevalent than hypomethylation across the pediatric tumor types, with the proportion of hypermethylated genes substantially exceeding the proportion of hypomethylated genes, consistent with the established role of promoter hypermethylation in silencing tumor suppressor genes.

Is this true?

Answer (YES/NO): YES